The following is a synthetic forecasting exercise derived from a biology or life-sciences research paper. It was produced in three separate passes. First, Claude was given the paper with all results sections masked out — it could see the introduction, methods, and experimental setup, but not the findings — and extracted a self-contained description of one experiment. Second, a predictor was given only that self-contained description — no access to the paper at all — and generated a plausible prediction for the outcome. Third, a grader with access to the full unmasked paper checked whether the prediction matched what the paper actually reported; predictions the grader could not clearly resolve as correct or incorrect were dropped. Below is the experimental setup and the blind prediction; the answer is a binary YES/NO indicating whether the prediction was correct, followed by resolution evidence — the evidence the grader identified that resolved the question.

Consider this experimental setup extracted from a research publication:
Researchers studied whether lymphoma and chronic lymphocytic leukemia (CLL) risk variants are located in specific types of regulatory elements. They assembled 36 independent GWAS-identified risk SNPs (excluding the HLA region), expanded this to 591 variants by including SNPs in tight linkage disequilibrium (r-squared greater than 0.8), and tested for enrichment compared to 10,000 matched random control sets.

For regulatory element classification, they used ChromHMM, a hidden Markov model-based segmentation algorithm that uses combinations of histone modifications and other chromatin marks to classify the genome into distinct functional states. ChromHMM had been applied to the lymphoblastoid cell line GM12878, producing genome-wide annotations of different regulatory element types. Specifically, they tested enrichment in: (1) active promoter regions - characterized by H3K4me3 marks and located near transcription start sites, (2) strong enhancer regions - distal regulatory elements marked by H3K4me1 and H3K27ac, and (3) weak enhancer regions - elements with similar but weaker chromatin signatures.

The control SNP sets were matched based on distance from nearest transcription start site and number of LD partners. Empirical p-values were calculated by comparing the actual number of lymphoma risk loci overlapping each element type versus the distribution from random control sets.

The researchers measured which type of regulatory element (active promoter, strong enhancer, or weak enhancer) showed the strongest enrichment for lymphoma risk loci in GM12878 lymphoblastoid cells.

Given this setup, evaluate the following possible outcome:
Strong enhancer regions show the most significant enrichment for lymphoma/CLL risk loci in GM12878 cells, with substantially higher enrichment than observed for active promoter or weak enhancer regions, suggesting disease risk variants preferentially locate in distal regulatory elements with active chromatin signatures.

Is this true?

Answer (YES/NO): YES